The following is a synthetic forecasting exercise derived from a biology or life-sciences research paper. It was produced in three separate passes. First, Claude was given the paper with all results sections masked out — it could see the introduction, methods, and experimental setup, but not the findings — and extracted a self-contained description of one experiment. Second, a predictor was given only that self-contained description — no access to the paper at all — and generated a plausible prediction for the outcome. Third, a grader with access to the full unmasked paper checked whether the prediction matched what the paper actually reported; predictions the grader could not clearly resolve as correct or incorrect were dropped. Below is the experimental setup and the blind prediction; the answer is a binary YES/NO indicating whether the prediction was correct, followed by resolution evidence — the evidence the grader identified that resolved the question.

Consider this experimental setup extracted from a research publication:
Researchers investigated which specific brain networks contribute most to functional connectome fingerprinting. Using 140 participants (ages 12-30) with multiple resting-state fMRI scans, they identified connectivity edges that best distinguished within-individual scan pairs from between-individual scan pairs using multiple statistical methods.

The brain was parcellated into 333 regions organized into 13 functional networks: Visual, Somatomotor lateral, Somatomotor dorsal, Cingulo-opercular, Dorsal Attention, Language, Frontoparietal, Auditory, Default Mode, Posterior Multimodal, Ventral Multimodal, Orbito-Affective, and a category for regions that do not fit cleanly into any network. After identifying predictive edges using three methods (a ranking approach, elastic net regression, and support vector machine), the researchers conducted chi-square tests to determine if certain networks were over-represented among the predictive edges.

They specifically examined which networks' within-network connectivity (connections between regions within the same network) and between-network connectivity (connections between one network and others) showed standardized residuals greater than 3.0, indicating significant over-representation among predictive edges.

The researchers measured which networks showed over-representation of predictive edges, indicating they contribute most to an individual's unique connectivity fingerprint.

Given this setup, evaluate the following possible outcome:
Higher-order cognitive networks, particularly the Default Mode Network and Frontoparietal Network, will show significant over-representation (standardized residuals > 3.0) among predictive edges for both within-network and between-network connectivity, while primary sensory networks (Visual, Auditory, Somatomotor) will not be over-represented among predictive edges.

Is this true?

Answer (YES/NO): YES